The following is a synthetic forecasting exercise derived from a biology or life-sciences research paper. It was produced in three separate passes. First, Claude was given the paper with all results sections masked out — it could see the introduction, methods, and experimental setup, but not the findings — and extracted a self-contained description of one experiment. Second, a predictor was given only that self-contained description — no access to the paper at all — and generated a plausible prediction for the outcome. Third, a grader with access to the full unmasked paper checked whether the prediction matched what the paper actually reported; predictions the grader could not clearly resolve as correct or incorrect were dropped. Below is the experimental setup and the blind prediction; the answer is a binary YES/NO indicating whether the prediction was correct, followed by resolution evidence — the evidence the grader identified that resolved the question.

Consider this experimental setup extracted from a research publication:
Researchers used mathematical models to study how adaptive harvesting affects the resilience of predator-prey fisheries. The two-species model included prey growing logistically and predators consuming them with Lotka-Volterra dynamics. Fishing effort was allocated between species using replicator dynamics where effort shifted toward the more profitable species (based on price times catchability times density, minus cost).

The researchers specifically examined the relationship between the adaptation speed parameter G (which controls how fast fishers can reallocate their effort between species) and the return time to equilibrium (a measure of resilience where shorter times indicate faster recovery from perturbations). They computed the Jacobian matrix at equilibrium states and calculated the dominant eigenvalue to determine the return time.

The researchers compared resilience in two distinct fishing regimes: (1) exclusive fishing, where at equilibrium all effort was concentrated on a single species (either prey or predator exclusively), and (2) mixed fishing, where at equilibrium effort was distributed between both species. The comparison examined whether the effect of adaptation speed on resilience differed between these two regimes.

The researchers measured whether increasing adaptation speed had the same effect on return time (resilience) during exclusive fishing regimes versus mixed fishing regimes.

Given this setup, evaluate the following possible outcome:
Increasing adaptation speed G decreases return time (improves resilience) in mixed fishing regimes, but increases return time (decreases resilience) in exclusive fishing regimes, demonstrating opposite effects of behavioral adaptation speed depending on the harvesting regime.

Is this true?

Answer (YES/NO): NO